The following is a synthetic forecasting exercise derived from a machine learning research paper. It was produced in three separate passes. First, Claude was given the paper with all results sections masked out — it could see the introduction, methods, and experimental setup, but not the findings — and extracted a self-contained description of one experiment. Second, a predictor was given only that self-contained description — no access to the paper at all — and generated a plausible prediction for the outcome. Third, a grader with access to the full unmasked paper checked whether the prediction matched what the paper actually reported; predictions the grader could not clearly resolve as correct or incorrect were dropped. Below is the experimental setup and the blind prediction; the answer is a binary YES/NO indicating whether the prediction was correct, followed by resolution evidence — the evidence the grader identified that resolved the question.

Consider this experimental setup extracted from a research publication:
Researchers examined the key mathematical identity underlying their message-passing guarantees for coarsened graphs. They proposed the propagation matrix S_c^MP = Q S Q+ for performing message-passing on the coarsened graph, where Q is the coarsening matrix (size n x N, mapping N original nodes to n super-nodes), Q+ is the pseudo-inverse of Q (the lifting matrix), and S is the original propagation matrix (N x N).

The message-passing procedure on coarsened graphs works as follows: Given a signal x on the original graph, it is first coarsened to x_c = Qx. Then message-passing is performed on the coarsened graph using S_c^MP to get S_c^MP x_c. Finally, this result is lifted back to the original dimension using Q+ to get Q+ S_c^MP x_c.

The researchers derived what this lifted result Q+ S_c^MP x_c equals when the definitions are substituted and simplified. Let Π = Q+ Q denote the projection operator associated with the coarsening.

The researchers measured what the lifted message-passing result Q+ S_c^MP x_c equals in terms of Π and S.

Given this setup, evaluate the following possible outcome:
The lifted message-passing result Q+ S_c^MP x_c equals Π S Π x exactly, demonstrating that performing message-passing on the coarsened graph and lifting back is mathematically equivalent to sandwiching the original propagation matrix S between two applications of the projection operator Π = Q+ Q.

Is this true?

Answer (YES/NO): YES